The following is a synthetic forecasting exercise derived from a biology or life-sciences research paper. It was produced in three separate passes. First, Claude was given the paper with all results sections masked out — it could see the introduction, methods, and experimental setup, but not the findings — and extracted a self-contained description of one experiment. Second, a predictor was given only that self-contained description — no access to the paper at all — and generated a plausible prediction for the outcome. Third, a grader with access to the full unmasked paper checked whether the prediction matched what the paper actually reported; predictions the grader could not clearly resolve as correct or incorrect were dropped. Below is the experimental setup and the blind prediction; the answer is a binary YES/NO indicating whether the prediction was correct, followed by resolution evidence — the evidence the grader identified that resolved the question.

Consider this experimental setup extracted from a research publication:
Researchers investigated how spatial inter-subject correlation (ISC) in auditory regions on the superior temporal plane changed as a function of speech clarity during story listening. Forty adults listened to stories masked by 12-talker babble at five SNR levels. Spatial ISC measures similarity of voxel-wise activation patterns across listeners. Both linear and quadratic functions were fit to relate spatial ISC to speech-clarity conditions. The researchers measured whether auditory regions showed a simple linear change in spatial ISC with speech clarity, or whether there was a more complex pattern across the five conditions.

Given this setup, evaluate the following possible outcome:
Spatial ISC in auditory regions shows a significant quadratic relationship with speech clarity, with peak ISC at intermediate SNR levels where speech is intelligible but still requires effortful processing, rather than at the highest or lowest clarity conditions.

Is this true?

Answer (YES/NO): NO